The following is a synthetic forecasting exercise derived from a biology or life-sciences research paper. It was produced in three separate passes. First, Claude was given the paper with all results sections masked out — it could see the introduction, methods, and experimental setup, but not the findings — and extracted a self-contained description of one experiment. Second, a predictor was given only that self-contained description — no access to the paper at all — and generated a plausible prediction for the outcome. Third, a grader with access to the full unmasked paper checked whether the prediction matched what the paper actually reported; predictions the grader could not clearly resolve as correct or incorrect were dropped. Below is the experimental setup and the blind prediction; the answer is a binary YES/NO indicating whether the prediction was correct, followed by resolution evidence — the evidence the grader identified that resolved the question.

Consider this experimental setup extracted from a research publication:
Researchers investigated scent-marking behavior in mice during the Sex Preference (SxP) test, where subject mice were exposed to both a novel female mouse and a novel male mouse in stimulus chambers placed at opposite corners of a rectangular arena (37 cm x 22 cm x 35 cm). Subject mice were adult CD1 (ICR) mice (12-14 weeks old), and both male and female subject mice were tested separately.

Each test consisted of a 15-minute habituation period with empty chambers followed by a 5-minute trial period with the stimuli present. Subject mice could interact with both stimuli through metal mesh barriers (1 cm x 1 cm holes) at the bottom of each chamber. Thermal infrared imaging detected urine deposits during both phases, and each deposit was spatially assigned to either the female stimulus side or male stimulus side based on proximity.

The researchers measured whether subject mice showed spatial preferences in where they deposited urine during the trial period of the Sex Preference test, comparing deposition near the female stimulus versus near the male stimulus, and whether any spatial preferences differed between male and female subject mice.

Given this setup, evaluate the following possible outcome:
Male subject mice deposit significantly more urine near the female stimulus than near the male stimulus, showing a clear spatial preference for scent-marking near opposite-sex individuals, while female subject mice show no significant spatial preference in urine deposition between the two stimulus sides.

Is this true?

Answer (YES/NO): NO